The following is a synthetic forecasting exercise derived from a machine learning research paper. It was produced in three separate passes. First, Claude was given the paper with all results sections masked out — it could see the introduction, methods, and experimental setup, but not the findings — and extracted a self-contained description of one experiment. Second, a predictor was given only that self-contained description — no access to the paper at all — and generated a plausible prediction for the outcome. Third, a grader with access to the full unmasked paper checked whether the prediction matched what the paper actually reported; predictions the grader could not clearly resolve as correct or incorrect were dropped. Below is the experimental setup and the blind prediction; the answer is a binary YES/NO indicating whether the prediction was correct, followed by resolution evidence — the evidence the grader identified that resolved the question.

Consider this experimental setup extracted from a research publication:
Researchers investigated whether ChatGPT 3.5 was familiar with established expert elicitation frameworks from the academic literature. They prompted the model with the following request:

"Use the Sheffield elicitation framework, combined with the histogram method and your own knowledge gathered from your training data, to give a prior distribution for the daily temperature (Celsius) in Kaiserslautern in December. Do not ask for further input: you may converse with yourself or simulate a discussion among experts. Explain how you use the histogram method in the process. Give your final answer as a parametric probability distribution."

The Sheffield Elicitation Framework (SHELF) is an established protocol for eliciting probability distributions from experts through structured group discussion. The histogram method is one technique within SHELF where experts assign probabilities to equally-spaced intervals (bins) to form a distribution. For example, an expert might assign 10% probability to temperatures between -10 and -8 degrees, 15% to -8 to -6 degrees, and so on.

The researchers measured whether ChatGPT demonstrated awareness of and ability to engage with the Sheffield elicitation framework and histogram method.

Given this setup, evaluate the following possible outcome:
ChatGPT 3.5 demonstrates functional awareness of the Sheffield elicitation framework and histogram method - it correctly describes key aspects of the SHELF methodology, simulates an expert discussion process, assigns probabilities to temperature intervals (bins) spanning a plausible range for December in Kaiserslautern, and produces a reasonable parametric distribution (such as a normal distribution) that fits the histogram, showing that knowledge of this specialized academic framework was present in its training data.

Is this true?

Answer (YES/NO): YES